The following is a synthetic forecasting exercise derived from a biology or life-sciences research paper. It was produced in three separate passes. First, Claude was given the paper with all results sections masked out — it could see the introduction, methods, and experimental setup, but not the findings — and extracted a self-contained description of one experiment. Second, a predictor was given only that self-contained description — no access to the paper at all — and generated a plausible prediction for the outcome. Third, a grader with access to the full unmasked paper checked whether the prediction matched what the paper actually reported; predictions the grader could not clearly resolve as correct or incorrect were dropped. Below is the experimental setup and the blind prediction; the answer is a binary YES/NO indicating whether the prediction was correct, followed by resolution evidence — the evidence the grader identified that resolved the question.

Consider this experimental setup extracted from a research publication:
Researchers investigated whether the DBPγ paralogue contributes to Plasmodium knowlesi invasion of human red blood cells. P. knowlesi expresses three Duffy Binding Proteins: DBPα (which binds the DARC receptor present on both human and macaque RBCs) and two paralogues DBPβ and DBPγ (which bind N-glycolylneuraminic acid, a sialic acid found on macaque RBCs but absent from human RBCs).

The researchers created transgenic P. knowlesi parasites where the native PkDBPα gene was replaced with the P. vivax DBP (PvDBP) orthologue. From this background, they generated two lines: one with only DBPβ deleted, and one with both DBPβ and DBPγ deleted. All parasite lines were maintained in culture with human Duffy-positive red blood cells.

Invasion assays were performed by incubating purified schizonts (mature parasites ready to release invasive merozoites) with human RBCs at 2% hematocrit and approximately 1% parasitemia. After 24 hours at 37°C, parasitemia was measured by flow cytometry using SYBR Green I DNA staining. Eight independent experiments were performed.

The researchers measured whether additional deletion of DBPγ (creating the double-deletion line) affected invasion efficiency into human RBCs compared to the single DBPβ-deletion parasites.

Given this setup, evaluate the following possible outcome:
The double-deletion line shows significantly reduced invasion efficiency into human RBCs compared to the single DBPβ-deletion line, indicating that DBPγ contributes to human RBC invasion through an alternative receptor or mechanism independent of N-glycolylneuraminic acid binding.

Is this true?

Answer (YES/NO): NO